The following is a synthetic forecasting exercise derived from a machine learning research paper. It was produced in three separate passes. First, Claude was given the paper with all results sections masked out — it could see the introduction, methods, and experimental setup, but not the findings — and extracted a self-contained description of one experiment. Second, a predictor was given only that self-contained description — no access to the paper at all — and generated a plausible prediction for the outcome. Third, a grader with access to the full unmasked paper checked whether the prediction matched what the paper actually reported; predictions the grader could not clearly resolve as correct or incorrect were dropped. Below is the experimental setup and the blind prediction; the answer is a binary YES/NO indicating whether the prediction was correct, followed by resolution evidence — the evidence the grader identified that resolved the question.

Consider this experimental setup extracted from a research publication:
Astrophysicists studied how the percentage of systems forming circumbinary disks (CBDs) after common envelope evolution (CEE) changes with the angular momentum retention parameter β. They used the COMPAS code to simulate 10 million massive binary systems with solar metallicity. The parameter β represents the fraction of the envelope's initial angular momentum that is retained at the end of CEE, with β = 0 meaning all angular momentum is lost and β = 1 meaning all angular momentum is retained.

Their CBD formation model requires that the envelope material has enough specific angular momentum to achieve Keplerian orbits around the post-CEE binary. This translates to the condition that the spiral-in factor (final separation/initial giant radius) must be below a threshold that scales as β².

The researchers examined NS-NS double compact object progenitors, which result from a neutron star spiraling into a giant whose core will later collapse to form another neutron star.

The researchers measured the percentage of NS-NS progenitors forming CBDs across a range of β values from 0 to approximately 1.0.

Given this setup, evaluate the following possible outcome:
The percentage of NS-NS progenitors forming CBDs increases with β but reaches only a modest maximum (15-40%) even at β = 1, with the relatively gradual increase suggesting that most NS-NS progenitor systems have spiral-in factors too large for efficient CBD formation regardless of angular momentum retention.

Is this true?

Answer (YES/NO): NO